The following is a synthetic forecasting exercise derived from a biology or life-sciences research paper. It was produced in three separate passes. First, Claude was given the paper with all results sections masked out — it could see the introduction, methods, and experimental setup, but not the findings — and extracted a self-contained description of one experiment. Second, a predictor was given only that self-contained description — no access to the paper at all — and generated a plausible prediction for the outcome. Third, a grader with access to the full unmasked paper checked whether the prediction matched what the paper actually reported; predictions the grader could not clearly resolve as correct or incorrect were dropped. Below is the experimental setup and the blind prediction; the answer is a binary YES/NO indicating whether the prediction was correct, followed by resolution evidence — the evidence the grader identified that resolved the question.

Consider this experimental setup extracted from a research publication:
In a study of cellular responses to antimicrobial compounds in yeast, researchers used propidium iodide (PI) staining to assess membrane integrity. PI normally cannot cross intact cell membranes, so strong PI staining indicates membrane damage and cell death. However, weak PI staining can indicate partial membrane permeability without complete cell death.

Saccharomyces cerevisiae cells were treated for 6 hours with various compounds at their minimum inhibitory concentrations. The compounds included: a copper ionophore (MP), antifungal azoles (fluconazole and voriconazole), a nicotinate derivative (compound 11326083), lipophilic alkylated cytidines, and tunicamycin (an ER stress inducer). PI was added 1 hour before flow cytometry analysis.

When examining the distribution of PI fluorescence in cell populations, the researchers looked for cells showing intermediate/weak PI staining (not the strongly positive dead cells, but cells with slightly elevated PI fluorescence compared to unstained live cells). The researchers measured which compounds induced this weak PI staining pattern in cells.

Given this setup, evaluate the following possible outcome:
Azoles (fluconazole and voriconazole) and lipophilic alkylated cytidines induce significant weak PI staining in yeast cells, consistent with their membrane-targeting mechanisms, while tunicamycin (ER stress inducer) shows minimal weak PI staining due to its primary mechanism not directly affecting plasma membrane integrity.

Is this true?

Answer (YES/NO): NO